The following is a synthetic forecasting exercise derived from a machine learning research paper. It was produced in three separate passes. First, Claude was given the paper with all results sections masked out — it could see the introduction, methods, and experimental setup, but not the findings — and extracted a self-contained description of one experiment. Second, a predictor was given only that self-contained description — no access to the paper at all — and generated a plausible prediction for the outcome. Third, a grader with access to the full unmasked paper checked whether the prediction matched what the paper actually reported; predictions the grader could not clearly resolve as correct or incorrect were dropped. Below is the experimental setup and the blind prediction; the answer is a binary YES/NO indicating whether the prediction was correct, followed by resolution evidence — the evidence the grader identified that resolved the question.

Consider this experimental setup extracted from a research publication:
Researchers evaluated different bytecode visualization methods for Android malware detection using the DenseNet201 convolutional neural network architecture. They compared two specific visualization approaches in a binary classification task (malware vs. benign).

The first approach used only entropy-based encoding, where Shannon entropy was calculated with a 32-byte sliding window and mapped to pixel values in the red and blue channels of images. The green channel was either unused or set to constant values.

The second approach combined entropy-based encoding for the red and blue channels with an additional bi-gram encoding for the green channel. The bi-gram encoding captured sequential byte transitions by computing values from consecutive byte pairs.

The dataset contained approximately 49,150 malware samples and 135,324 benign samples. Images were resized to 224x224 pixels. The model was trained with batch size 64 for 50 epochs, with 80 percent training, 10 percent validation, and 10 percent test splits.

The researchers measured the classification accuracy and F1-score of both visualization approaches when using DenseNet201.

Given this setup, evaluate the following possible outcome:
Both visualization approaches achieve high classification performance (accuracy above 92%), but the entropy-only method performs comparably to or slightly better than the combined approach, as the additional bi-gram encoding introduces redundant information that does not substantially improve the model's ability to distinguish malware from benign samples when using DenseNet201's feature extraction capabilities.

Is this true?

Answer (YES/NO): YES